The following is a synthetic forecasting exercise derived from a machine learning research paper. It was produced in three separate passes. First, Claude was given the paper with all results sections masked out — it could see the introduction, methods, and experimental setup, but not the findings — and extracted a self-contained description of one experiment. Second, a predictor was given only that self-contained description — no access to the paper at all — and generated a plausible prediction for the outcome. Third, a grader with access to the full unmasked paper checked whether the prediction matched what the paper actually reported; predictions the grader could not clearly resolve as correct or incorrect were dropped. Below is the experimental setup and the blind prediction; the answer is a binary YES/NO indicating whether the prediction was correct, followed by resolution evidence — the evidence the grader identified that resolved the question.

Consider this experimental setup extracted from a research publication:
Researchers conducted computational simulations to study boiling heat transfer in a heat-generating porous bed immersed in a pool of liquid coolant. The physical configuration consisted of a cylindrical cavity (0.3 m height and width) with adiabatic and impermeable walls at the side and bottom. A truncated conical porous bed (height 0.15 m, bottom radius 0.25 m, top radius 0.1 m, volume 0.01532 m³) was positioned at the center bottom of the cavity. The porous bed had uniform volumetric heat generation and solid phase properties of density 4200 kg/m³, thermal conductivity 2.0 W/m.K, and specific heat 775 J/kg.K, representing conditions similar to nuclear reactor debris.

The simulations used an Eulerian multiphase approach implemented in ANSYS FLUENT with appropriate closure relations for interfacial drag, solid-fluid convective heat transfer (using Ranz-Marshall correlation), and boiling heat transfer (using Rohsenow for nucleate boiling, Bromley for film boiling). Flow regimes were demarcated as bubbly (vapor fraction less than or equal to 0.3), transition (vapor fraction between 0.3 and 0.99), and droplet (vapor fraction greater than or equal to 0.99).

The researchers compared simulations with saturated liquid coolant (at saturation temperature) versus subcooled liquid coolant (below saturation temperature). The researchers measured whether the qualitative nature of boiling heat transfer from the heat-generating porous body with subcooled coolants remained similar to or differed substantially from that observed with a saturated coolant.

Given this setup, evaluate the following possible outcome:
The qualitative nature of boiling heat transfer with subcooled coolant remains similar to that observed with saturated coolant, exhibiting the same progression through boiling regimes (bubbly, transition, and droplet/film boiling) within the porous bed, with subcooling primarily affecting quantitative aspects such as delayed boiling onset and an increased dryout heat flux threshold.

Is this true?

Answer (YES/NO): YES